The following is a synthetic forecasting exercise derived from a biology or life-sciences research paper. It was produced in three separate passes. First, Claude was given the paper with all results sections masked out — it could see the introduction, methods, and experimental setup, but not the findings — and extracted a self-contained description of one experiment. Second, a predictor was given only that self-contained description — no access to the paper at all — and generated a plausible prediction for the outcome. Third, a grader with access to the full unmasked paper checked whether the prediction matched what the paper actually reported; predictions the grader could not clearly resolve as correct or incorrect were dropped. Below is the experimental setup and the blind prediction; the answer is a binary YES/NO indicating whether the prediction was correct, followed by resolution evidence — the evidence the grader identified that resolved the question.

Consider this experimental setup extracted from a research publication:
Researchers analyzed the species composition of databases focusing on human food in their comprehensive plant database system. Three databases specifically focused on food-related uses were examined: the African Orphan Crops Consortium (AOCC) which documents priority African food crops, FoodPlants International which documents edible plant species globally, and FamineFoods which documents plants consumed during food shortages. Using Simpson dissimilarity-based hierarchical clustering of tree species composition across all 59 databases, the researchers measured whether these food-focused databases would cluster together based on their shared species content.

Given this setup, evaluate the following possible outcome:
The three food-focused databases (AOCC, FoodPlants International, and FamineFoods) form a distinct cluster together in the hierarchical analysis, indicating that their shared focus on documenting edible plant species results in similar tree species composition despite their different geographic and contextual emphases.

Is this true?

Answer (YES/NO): YES